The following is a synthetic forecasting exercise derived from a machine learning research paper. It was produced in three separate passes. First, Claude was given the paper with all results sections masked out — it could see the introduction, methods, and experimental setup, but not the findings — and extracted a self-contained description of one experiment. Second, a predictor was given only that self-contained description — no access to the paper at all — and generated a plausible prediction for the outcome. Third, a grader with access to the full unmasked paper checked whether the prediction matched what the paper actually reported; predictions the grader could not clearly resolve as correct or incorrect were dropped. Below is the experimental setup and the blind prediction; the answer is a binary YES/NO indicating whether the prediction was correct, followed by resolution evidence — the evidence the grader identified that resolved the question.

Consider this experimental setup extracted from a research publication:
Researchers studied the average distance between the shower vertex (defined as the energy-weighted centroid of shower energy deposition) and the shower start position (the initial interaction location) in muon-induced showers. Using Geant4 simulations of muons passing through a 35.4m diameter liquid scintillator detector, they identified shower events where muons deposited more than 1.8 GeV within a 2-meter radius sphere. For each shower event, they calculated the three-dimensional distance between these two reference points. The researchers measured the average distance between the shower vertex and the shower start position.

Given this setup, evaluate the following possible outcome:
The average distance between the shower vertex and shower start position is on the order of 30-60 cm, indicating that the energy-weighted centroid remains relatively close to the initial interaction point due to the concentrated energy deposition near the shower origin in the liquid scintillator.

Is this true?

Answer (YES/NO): NO